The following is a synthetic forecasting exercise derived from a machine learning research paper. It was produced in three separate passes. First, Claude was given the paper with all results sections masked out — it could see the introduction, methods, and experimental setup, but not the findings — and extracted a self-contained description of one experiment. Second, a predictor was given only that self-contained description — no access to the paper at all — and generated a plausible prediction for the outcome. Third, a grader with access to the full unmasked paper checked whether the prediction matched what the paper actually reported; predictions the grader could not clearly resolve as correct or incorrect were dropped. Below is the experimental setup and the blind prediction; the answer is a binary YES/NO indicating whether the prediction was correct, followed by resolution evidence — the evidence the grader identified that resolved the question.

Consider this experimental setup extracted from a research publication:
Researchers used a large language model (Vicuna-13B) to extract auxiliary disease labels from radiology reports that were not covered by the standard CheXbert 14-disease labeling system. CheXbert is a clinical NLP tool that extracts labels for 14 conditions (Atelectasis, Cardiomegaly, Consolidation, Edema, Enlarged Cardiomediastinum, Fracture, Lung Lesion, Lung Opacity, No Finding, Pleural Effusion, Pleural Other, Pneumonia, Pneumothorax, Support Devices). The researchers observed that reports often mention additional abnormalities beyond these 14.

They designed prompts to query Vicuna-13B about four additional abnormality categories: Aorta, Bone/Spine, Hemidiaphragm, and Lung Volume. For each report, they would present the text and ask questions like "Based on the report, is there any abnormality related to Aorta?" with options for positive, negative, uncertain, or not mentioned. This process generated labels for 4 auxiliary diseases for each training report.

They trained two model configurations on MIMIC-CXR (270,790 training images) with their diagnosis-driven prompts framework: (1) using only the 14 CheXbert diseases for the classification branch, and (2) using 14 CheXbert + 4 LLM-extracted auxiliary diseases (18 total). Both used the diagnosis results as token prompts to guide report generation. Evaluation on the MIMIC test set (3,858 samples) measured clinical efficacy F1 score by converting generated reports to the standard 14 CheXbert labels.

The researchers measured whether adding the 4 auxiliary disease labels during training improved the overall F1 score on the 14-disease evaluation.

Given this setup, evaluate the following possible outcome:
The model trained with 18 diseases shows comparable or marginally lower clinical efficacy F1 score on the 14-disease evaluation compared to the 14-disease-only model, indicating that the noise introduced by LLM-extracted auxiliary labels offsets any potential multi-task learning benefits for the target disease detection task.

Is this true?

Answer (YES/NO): NO